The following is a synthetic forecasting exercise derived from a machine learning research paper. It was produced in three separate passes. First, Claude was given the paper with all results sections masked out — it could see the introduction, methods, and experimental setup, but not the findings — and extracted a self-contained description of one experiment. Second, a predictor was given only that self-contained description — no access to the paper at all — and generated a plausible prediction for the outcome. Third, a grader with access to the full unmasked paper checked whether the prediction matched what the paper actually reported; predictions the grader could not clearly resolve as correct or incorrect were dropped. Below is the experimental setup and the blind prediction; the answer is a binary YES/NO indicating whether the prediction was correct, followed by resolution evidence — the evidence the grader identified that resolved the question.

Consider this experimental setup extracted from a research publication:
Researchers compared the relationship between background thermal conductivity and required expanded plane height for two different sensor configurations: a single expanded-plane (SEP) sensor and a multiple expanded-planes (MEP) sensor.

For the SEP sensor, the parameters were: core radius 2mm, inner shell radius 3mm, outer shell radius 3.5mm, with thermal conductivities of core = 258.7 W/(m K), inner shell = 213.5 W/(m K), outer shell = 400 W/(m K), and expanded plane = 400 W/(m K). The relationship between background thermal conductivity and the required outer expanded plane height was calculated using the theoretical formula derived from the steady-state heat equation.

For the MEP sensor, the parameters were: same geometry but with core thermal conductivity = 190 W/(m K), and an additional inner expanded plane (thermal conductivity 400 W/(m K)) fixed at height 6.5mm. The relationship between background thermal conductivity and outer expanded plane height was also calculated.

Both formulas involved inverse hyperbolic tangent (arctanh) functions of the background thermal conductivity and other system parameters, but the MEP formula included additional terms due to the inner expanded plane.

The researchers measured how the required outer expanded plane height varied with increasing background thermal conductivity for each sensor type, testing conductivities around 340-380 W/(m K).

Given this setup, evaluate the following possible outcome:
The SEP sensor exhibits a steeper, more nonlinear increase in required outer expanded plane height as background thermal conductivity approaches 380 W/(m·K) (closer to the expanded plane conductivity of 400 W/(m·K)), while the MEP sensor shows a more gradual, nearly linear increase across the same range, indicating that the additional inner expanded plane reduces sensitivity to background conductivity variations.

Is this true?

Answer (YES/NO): NO